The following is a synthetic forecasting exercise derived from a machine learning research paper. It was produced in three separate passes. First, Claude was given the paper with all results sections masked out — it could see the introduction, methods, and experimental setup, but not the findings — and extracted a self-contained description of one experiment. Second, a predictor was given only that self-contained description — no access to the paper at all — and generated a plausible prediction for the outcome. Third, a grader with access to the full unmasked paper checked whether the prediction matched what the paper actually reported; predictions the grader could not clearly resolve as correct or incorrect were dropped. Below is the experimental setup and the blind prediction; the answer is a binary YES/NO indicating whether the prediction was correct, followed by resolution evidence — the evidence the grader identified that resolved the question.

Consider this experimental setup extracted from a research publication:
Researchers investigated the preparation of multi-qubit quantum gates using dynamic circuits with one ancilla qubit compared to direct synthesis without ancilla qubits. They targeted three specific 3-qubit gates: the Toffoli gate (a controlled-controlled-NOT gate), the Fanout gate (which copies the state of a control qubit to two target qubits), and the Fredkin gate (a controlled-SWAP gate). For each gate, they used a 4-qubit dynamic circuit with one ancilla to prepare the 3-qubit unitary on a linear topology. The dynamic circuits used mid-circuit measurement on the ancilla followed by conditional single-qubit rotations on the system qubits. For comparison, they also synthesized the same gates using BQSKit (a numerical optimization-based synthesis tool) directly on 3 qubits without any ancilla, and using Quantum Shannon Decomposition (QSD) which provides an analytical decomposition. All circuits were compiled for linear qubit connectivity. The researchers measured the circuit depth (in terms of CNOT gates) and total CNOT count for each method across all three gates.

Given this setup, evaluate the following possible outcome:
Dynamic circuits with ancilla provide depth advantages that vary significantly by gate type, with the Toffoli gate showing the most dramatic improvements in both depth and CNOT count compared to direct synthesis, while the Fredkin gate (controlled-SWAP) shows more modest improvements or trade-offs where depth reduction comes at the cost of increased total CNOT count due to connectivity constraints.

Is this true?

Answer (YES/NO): NO